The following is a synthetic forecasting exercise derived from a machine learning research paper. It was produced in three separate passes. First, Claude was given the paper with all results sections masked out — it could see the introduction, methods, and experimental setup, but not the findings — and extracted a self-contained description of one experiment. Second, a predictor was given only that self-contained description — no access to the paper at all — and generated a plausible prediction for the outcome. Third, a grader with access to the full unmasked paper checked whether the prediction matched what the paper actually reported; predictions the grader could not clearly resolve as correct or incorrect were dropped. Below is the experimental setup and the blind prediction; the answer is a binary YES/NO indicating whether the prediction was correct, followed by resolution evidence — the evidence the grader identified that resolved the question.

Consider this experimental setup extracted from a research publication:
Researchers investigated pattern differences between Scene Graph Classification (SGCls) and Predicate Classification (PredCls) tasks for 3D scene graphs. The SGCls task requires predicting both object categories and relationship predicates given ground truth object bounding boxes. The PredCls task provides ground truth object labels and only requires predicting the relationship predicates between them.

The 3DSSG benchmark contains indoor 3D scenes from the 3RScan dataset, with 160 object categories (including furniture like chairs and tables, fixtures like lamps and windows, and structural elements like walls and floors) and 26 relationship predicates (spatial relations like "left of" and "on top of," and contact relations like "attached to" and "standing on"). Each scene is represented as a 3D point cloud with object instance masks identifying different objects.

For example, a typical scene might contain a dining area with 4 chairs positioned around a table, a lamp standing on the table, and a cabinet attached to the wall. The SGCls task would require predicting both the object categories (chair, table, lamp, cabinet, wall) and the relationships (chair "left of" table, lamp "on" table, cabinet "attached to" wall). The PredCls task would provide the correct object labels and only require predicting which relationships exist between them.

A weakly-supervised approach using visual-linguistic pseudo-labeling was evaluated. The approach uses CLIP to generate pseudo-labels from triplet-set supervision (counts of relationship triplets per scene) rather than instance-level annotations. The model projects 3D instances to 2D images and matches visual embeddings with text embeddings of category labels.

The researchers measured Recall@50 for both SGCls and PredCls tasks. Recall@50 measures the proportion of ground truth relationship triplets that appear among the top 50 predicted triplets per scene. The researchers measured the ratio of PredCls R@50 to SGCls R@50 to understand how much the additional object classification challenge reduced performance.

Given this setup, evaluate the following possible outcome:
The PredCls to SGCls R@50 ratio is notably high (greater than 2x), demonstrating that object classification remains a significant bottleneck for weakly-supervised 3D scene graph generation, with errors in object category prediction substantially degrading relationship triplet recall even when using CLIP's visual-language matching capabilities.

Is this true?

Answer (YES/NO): YES